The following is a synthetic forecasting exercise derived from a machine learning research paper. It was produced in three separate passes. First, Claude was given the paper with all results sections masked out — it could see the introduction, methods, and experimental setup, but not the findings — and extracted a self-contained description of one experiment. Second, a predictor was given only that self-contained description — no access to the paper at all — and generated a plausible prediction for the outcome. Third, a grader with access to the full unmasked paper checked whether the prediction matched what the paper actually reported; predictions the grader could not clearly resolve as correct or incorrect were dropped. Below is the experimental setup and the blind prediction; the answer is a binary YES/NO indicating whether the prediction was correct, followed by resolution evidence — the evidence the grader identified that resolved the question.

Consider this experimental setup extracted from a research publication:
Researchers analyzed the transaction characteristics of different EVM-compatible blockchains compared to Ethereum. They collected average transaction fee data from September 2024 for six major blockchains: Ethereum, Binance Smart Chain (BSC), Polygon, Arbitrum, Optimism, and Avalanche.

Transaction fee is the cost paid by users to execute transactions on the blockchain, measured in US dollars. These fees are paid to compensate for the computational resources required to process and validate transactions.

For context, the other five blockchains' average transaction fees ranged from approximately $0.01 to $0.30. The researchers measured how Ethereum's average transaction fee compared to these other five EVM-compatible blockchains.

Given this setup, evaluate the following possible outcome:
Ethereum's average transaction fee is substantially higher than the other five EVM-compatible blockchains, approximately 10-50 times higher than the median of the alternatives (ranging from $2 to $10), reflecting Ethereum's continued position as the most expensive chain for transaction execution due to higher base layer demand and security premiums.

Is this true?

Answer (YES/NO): NO